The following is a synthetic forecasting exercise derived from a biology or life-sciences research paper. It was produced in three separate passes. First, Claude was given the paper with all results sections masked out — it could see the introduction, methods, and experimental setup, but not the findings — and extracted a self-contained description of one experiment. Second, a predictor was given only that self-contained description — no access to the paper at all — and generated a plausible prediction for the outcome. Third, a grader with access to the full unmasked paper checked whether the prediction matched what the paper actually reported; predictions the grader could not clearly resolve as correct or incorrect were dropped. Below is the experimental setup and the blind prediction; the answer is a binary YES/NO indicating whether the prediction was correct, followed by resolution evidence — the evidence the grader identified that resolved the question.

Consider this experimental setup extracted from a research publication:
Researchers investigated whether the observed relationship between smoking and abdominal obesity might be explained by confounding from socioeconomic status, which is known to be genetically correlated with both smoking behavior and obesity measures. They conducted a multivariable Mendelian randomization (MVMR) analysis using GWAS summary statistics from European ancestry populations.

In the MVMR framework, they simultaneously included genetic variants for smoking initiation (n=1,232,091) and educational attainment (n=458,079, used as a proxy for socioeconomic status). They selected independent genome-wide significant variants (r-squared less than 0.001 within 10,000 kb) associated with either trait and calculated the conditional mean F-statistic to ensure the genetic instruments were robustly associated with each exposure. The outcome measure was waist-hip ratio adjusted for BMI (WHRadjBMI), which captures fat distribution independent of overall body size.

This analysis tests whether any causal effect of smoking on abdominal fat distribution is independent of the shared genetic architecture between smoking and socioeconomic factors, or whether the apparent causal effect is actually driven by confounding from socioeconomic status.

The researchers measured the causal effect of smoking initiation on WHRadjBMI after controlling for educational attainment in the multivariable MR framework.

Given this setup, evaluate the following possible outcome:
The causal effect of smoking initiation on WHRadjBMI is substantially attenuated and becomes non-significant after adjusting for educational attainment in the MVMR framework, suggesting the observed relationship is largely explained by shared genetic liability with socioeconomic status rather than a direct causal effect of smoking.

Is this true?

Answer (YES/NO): NO